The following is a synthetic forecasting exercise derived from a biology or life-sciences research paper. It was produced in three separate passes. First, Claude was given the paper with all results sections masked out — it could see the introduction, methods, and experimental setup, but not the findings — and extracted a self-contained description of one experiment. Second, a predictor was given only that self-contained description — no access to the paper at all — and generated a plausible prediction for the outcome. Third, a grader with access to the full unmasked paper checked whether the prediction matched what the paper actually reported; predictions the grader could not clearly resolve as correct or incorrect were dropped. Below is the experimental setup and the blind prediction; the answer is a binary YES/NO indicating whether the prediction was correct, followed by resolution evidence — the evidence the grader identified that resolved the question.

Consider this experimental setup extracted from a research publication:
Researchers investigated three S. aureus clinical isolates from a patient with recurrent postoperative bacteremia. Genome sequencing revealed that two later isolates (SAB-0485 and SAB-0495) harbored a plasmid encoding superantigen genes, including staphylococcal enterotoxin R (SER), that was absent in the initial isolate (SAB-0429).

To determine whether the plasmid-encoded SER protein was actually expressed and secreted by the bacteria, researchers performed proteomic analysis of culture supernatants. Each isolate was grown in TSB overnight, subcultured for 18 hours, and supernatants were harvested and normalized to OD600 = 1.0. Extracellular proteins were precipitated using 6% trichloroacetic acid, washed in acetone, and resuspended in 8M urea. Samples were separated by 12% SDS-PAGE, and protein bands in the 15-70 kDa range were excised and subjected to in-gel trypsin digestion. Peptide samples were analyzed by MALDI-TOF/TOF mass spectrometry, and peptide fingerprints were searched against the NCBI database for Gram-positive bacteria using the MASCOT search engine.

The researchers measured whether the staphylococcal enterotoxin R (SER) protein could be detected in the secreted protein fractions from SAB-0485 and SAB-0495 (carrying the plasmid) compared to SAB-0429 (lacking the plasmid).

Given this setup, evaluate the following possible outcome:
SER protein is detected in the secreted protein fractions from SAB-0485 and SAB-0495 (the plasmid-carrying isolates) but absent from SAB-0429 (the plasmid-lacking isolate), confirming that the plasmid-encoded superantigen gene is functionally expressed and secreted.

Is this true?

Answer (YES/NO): YES